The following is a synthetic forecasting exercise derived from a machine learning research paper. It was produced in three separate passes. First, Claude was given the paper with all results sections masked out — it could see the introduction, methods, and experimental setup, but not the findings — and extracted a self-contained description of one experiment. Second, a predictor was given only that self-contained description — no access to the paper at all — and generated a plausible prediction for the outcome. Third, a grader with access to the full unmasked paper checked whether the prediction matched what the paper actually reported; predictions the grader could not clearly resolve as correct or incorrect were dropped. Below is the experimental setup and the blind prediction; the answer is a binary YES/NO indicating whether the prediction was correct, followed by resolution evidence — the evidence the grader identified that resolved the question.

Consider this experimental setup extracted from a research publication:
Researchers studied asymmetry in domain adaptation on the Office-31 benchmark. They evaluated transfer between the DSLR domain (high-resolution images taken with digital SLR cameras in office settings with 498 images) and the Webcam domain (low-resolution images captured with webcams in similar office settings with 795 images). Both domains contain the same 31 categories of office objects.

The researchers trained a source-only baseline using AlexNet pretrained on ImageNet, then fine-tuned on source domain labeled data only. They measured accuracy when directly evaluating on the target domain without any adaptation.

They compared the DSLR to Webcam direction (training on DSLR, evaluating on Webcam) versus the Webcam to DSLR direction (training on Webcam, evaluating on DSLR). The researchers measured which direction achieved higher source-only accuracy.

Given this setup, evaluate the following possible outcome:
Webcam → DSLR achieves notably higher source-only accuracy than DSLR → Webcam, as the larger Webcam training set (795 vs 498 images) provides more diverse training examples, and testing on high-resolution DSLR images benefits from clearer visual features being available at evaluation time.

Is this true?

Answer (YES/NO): YES